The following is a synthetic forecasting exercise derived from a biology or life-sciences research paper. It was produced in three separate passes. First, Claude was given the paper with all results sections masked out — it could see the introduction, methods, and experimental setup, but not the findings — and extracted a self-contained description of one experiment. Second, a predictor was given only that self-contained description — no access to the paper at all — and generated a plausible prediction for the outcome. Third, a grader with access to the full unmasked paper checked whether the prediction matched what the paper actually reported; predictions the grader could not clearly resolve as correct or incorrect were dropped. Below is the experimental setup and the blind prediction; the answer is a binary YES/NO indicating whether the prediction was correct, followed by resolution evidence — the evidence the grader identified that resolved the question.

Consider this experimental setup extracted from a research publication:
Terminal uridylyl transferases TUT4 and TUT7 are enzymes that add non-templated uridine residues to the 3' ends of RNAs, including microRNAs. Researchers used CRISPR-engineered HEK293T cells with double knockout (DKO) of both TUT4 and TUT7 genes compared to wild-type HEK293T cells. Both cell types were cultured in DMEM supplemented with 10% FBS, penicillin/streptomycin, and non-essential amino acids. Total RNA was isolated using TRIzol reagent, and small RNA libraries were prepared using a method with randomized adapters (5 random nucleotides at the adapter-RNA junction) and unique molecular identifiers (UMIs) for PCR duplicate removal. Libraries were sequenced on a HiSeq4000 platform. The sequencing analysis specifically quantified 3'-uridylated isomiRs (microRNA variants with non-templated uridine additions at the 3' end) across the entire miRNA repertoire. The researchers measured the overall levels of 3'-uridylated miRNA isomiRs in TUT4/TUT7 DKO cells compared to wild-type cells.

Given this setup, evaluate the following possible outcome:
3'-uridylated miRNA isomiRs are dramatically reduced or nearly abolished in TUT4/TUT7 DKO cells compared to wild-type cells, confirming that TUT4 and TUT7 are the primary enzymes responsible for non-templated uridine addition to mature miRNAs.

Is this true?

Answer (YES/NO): NO